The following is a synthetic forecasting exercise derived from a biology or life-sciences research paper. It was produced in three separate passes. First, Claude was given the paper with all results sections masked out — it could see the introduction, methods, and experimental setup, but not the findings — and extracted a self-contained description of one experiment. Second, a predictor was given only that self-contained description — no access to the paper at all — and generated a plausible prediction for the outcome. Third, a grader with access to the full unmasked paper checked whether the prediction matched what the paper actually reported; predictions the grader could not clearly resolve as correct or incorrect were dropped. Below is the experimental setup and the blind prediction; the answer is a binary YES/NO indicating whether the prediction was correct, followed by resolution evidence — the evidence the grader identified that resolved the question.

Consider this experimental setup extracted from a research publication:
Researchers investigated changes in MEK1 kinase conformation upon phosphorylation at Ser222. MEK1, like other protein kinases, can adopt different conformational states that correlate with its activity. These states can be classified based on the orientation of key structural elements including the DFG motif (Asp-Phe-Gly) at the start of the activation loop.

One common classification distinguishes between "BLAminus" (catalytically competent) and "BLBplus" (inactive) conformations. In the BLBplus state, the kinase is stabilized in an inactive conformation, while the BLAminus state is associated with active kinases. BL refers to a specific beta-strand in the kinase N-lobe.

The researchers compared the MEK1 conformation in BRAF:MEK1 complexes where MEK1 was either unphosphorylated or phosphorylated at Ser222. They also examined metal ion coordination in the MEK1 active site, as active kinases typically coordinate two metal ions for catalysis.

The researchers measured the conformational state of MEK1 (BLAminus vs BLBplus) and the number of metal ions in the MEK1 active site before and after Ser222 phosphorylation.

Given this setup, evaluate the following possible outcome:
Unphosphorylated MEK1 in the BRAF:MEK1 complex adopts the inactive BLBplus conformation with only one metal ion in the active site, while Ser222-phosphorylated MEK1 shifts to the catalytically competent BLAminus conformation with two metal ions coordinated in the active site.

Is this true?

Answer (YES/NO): YES